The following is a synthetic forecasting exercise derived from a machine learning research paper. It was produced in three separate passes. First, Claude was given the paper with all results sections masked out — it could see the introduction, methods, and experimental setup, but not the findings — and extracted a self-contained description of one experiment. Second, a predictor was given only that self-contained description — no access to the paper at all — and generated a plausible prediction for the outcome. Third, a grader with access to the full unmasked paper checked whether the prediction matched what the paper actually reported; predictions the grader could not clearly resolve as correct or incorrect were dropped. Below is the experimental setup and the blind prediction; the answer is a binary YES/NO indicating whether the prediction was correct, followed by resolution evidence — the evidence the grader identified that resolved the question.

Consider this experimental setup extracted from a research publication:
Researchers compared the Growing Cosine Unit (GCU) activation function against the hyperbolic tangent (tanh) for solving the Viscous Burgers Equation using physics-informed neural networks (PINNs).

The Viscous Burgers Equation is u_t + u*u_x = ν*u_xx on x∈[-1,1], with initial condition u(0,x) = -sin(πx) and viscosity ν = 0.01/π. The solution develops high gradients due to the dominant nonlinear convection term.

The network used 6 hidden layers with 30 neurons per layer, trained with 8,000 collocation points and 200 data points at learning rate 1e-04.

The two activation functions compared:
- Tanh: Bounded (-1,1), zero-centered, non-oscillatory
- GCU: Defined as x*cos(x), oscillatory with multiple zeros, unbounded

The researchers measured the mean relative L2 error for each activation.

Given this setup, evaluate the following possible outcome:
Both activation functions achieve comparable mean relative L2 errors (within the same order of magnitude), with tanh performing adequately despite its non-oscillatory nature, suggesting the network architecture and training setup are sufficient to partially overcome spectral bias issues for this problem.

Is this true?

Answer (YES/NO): YES